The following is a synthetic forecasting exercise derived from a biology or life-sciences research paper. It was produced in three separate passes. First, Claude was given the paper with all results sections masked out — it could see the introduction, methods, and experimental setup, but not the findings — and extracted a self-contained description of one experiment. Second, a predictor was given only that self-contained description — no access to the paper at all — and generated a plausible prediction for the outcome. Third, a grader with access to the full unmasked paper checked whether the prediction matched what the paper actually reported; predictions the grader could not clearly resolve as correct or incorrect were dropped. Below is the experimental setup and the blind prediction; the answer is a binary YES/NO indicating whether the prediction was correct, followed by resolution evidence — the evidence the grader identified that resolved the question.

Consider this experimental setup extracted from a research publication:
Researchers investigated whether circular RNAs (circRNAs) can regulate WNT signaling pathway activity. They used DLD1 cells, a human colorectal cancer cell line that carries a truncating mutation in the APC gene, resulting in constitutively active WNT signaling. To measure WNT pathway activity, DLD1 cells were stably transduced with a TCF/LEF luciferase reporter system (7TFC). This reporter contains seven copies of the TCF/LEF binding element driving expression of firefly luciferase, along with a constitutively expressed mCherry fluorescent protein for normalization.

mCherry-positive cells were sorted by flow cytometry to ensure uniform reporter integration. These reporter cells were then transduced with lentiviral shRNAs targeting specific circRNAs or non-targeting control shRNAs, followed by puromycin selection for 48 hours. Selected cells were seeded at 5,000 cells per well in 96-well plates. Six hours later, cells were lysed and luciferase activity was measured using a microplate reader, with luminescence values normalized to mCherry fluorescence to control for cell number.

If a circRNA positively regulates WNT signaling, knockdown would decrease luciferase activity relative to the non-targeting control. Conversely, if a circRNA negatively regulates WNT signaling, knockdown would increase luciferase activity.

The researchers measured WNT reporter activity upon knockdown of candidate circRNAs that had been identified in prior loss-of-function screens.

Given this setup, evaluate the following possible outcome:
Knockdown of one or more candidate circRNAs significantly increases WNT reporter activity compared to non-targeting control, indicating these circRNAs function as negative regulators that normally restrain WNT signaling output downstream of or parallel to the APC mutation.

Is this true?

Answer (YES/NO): NO